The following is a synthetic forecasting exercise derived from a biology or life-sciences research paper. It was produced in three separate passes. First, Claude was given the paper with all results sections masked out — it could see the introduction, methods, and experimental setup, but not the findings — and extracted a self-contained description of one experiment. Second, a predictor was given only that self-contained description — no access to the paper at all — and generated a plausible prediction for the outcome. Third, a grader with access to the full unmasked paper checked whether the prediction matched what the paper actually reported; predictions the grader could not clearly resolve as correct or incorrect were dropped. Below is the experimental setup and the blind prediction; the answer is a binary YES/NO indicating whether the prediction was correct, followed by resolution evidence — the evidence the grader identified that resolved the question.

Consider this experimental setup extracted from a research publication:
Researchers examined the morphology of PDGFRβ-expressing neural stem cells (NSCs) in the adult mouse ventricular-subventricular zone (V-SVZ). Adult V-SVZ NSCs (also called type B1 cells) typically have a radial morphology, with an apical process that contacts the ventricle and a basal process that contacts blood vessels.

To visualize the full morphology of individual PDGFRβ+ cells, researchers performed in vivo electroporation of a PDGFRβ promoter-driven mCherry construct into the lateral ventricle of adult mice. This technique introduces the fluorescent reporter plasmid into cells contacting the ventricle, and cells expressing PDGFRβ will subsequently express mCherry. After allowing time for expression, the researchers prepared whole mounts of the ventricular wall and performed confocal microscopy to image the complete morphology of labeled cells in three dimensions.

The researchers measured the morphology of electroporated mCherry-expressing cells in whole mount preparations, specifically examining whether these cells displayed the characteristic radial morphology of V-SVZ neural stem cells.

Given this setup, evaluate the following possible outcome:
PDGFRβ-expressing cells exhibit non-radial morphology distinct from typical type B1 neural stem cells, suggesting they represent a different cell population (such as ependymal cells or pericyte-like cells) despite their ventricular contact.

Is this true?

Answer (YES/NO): NO